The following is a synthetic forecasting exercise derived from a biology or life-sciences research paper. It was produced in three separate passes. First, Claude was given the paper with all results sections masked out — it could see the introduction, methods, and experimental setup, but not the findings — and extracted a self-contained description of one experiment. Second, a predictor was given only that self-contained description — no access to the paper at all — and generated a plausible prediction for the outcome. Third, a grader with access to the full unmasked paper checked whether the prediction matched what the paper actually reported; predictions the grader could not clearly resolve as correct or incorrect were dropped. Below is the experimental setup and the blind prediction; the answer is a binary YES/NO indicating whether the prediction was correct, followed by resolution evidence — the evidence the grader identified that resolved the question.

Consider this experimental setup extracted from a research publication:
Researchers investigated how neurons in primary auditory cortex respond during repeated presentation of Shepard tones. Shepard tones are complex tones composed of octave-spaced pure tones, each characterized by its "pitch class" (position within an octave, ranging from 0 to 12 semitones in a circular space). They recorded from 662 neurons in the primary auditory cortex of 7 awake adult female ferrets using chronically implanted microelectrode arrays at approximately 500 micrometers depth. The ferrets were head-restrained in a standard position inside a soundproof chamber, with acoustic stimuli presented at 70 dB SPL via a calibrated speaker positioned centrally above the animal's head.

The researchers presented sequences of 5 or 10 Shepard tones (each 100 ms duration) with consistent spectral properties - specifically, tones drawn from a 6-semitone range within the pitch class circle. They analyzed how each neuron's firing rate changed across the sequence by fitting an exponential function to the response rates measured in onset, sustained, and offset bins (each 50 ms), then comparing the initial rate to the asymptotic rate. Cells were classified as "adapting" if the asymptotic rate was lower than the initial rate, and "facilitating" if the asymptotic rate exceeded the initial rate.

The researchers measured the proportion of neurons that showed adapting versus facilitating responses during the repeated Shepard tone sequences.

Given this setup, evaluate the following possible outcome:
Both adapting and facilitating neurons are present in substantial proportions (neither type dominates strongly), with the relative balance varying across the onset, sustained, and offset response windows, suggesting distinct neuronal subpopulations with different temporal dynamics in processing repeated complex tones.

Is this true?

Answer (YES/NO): NO